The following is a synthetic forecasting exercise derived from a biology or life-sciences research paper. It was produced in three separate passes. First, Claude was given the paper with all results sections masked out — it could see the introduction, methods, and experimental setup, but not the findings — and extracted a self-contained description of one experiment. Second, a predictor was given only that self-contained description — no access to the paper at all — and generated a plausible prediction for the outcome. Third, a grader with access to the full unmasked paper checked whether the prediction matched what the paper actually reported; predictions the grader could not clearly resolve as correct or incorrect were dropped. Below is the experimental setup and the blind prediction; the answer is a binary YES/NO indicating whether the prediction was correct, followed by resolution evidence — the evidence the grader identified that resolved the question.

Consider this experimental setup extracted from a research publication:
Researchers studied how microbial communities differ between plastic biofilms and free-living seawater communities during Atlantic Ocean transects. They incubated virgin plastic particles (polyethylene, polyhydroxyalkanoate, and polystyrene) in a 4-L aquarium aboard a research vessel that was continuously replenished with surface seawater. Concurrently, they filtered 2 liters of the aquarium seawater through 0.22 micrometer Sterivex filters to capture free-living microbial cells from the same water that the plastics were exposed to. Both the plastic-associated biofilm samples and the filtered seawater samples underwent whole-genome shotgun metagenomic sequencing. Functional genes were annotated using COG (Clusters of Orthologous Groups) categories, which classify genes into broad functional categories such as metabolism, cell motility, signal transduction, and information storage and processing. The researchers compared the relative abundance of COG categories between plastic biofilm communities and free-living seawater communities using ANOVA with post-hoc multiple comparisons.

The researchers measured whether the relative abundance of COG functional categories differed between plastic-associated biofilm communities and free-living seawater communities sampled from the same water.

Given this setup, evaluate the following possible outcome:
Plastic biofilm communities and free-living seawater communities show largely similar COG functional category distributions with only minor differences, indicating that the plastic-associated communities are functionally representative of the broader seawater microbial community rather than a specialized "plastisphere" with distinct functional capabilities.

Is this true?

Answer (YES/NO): NO